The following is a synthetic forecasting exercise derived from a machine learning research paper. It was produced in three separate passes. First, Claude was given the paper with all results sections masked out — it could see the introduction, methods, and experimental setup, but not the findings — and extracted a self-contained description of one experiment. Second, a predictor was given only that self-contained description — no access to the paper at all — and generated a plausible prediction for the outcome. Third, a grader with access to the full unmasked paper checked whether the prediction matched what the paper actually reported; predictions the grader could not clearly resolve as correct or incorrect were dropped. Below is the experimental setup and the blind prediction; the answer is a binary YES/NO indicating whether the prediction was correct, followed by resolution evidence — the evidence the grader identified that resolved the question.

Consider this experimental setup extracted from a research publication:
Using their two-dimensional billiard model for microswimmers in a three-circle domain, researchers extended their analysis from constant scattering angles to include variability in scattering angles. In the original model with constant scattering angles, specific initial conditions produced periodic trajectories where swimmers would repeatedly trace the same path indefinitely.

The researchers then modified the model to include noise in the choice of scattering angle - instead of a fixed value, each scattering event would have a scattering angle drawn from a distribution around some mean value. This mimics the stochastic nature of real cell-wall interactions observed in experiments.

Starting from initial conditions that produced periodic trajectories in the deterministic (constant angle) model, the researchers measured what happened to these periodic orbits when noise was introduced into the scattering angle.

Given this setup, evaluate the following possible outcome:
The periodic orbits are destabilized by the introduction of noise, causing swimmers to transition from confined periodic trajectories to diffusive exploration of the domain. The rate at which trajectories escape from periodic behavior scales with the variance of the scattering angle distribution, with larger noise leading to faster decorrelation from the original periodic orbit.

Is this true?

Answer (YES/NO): NO